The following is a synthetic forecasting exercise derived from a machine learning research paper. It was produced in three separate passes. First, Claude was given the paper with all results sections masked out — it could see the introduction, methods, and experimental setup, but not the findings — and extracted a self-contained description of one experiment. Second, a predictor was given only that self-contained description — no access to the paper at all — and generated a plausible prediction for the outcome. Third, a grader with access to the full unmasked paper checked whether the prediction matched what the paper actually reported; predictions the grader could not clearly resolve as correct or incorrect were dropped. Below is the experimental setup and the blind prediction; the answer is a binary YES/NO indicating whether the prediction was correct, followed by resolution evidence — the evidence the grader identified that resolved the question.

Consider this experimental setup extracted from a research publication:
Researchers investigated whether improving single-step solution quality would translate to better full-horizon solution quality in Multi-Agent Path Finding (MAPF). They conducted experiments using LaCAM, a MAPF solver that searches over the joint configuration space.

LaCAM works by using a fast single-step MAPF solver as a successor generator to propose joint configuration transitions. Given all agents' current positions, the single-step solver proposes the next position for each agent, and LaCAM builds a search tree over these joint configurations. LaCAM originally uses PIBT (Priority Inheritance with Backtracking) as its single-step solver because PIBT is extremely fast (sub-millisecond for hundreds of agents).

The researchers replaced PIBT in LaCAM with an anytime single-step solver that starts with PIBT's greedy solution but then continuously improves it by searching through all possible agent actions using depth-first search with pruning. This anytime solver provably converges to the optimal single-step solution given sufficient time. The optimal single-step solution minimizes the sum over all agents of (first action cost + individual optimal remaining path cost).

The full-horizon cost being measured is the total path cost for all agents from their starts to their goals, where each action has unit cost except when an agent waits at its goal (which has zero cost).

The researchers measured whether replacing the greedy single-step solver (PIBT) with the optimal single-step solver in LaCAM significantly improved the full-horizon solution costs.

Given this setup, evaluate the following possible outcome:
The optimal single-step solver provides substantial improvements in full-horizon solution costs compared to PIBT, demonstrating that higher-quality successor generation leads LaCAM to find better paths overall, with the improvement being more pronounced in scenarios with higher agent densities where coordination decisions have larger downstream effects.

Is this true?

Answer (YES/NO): NO